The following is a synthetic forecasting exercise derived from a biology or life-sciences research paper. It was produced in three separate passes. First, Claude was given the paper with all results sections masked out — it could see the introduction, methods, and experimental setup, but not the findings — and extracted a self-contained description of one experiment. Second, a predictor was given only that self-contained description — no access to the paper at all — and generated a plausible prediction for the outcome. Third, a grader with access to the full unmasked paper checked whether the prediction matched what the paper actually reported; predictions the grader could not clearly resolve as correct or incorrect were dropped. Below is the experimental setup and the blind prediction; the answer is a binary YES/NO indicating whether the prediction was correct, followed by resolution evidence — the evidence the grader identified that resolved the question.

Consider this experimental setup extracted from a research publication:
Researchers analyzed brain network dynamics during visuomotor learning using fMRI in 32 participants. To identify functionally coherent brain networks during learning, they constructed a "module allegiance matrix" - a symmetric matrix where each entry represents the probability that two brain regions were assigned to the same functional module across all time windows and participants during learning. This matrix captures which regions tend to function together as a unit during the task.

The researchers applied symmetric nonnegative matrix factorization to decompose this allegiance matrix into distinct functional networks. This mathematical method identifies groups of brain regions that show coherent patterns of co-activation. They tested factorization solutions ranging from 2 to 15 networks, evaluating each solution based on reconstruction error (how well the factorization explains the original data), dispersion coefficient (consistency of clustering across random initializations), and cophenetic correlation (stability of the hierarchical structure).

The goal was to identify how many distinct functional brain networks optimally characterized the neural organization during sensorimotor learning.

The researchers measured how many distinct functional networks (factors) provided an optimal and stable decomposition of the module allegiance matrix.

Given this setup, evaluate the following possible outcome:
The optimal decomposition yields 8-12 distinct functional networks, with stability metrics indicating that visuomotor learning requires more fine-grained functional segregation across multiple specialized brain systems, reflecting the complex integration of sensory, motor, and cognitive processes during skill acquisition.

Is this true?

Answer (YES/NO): NO